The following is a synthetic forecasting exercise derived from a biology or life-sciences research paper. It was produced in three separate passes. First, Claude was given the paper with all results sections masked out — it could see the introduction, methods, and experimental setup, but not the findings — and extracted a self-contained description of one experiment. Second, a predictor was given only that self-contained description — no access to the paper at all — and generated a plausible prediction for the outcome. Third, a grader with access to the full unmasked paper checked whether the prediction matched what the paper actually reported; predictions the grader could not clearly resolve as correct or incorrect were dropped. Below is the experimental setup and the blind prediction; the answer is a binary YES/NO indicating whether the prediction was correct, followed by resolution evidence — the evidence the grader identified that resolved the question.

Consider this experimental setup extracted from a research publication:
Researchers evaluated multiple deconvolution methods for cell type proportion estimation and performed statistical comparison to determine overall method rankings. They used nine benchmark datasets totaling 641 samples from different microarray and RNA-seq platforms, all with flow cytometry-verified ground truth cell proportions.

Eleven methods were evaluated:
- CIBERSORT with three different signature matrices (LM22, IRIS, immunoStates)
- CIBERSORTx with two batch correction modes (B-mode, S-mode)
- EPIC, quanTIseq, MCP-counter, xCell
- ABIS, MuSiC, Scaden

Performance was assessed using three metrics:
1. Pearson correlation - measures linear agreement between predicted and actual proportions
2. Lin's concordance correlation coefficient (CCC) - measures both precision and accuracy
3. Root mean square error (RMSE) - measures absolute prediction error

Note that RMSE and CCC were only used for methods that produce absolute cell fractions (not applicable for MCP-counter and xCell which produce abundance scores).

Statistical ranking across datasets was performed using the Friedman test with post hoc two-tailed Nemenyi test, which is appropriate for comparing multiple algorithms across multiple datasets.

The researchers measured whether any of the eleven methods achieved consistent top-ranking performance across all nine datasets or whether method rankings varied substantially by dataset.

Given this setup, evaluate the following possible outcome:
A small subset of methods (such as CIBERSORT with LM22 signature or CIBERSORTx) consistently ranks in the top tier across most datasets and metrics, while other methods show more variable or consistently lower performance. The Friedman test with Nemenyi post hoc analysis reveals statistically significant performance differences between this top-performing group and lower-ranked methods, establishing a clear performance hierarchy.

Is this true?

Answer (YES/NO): NO